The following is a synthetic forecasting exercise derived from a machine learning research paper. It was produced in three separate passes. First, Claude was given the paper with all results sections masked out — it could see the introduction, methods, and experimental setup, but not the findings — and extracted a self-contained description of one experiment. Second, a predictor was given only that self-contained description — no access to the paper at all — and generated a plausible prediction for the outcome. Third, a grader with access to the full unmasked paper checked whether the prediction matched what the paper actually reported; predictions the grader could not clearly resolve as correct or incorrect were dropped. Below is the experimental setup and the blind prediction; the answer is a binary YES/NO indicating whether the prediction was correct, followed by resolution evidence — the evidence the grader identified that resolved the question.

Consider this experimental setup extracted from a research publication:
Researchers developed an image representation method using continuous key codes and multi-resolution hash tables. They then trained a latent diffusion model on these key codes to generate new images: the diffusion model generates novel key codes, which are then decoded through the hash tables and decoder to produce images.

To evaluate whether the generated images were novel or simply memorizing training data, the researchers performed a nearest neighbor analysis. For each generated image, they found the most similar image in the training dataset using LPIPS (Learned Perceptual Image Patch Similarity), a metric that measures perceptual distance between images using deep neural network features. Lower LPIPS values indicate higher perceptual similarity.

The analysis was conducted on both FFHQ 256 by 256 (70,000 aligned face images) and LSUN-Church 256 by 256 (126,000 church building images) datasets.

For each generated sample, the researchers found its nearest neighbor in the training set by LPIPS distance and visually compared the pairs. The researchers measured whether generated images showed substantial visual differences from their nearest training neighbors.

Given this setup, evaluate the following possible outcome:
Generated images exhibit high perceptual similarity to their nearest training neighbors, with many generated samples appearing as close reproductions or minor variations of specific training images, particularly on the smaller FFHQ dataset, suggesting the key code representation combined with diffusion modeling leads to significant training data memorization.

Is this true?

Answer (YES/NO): NO